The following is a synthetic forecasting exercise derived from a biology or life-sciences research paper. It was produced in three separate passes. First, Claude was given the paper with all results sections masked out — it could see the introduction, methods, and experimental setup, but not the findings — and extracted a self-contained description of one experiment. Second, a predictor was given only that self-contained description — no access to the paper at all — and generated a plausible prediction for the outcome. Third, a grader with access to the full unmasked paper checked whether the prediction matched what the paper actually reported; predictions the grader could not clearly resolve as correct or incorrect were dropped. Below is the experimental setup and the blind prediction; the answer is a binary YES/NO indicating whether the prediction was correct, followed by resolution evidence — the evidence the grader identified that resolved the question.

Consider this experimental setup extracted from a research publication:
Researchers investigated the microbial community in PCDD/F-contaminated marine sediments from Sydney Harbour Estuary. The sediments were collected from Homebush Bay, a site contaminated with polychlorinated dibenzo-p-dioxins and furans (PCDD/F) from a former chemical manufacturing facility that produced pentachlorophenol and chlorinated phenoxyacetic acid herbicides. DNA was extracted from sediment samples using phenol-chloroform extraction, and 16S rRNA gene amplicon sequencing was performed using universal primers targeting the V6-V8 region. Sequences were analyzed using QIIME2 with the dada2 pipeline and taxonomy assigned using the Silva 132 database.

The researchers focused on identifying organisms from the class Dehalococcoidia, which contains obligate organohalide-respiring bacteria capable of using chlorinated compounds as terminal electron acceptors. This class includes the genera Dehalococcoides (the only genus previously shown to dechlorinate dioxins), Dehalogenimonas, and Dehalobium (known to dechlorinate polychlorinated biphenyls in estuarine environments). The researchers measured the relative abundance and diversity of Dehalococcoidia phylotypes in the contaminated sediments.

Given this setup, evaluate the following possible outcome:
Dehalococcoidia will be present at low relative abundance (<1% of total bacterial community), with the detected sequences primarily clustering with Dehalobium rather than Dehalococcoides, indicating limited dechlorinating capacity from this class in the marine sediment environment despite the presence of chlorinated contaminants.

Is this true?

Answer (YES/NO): NO